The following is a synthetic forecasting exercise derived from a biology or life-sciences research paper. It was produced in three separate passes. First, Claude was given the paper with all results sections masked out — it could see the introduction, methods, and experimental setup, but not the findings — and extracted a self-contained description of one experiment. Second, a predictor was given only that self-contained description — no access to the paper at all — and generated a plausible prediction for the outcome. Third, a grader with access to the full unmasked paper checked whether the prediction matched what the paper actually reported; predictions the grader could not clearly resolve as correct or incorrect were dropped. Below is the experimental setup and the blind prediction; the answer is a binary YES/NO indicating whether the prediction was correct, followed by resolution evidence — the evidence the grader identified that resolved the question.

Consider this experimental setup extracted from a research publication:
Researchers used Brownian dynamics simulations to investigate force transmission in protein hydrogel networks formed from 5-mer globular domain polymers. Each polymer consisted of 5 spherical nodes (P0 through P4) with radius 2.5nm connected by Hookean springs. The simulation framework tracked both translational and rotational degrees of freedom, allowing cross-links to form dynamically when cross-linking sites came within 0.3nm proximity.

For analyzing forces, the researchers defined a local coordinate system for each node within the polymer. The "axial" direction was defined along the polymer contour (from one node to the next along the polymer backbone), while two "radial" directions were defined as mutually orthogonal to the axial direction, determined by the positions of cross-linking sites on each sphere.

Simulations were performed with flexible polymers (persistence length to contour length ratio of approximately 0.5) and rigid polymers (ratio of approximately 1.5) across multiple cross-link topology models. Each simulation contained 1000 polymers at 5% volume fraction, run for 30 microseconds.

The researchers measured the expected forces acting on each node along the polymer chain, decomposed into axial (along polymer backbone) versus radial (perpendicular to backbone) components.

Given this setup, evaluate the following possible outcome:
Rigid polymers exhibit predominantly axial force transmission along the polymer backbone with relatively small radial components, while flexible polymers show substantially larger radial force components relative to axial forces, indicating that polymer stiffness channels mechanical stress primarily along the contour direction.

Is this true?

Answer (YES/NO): YES